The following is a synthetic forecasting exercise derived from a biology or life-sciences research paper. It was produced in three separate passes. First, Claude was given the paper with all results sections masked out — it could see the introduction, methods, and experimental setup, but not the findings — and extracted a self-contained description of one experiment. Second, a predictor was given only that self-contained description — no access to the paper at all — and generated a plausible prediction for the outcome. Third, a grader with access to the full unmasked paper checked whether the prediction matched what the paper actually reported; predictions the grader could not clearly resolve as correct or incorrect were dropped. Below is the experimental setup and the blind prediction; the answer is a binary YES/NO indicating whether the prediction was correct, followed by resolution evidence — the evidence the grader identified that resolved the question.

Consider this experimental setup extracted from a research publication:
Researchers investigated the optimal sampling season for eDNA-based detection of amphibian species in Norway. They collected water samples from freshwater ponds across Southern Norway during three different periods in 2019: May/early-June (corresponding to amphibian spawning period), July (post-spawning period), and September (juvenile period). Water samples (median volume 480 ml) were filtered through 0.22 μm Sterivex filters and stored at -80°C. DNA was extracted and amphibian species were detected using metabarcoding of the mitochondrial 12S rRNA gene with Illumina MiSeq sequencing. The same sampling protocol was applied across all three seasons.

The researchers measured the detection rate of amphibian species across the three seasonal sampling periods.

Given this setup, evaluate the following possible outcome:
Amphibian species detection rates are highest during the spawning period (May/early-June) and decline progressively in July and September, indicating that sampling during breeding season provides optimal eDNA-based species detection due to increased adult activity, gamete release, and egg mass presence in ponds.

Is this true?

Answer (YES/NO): NO